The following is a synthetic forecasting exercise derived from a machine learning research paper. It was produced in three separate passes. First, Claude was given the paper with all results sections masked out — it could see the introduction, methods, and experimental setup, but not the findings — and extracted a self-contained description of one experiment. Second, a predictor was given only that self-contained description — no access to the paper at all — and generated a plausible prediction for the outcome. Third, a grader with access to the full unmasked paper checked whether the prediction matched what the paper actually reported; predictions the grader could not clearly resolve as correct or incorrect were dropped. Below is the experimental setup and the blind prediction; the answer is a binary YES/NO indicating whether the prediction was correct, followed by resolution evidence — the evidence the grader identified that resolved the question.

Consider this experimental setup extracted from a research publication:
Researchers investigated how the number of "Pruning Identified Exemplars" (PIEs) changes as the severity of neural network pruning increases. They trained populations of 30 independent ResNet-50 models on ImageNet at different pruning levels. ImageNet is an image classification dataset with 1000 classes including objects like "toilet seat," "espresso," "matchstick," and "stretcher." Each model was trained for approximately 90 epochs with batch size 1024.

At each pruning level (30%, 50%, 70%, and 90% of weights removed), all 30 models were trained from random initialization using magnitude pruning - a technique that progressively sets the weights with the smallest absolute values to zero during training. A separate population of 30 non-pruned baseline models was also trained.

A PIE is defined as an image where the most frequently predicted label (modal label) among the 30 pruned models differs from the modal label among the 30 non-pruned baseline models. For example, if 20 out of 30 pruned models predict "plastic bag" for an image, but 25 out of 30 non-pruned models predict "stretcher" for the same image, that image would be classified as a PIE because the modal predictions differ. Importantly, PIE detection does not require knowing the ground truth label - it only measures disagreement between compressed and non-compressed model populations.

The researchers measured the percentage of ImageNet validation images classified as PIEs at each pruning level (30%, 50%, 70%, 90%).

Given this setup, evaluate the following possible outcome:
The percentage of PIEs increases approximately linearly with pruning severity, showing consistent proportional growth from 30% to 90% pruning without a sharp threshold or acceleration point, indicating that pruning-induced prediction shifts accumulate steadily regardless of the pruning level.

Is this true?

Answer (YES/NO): NO